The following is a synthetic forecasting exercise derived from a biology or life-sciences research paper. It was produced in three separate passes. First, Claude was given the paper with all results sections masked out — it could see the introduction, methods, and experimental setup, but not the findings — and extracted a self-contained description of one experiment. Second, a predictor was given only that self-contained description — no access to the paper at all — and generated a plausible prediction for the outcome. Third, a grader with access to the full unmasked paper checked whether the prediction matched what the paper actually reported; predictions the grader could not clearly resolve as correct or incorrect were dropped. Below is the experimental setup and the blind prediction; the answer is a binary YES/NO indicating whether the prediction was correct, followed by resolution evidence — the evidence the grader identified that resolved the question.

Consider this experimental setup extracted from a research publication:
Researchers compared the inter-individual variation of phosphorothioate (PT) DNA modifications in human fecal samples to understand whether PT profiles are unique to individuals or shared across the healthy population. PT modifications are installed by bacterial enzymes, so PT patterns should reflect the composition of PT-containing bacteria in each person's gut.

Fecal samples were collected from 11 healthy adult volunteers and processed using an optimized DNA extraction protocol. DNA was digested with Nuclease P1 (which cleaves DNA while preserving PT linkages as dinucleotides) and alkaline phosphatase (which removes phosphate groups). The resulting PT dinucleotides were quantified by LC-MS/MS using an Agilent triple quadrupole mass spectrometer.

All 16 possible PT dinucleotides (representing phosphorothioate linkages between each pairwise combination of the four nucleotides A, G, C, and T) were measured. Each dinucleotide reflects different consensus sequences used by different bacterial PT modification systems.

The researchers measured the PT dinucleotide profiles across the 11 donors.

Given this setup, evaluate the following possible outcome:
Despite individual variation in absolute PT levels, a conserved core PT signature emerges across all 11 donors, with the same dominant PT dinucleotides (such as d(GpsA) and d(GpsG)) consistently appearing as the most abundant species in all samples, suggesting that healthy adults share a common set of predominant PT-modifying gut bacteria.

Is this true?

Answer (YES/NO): NO